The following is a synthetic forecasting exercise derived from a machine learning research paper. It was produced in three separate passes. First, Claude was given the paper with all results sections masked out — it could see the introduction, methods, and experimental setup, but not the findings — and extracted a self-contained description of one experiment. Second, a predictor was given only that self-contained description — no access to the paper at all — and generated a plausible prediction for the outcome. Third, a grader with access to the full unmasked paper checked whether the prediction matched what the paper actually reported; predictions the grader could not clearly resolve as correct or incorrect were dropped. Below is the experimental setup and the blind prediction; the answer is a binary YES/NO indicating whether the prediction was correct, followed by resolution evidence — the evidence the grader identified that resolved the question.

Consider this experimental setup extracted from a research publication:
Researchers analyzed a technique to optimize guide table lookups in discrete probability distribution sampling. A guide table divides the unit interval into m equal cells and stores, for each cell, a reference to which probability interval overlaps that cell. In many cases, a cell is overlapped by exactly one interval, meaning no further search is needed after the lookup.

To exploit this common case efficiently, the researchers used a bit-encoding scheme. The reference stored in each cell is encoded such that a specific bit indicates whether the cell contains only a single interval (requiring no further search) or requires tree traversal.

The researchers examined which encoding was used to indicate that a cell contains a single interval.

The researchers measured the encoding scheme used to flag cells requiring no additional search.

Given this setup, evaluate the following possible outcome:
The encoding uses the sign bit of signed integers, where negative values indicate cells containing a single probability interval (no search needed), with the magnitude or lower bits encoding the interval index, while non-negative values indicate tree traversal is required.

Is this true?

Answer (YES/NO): NO